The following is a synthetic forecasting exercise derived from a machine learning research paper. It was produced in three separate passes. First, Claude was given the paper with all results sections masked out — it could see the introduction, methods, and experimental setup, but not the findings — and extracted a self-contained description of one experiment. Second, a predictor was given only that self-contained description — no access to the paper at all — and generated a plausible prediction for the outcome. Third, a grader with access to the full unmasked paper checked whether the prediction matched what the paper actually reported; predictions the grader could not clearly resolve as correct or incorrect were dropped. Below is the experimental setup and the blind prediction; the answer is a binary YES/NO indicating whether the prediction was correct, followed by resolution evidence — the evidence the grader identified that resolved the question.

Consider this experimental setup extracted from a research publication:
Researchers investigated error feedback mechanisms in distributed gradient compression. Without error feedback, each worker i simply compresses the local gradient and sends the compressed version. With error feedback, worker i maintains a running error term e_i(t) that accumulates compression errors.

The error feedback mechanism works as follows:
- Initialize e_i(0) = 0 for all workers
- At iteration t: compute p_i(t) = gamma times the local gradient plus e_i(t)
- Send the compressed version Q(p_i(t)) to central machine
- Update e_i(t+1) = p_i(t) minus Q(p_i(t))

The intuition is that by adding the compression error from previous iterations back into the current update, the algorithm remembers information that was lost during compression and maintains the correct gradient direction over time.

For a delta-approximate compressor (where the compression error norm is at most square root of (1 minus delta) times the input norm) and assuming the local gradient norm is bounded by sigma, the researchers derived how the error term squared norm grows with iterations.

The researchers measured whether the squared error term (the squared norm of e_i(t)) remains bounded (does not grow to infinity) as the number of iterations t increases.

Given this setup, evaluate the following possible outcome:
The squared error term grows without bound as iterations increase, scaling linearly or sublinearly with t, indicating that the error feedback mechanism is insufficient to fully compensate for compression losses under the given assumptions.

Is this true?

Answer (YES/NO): NO